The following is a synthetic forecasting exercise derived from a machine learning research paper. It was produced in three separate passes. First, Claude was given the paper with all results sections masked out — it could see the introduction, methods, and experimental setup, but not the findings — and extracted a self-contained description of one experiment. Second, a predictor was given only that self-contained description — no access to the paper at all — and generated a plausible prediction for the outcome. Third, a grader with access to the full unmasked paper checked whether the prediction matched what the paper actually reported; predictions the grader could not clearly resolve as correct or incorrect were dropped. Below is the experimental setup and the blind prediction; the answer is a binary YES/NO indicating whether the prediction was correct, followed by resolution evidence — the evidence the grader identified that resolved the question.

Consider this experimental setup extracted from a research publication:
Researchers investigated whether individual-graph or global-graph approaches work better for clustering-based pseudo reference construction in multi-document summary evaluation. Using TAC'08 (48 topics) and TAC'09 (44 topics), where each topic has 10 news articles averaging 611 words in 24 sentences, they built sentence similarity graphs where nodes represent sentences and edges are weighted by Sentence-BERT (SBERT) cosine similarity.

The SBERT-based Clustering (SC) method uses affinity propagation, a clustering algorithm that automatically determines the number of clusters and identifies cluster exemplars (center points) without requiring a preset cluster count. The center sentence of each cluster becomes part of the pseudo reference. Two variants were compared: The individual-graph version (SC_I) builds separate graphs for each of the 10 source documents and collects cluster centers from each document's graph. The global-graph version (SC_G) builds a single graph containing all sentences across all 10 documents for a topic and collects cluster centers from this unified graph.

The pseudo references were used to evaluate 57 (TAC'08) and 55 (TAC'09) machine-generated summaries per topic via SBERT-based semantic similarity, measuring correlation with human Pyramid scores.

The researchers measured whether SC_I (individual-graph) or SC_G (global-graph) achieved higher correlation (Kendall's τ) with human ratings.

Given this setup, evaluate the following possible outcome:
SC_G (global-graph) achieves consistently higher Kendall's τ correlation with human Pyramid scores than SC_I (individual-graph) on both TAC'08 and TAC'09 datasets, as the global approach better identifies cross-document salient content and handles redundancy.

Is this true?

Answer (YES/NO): NO